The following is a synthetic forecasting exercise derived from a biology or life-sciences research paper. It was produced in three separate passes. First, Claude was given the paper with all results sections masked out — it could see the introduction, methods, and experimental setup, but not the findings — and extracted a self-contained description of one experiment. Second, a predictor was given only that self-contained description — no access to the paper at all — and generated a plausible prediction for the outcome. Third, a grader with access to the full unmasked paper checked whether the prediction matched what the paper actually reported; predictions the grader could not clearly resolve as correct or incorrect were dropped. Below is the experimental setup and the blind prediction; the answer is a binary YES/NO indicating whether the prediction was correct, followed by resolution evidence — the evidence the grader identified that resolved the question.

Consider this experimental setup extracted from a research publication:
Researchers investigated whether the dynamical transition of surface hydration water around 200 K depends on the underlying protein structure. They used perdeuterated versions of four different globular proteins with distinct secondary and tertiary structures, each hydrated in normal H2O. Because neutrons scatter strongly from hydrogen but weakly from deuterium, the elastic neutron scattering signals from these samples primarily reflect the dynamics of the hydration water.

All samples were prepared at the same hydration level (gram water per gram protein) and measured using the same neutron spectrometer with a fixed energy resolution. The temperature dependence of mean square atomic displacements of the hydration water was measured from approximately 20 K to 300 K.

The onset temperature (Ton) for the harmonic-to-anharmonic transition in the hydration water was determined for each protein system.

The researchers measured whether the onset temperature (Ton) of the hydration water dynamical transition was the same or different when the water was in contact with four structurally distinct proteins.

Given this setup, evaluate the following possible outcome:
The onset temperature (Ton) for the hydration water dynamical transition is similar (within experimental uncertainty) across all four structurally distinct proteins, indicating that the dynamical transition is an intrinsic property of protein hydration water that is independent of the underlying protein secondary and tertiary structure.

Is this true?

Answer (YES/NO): NO